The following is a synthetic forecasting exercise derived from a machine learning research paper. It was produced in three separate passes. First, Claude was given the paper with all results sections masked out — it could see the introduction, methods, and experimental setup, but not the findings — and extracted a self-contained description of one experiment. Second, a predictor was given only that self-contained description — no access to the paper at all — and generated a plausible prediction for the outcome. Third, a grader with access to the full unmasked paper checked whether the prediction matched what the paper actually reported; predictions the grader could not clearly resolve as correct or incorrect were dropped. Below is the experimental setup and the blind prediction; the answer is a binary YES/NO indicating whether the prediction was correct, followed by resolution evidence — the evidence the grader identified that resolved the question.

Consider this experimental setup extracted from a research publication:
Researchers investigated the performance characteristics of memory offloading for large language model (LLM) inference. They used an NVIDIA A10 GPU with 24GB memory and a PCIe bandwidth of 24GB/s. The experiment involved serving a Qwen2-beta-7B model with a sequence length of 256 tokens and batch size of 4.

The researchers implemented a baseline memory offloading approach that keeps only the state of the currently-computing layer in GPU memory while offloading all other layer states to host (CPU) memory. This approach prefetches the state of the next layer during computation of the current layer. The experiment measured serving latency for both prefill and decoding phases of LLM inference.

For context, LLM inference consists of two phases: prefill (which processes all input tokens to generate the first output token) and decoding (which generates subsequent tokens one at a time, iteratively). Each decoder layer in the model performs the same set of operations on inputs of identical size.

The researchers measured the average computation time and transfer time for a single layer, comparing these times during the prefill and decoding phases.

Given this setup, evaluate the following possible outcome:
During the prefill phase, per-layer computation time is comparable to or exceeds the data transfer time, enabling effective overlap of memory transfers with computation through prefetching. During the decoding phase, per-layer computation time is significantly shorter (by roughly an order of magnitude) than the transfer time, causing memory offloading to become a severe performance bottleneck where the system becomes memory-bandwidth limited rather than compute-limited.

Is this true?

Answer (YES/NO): NO